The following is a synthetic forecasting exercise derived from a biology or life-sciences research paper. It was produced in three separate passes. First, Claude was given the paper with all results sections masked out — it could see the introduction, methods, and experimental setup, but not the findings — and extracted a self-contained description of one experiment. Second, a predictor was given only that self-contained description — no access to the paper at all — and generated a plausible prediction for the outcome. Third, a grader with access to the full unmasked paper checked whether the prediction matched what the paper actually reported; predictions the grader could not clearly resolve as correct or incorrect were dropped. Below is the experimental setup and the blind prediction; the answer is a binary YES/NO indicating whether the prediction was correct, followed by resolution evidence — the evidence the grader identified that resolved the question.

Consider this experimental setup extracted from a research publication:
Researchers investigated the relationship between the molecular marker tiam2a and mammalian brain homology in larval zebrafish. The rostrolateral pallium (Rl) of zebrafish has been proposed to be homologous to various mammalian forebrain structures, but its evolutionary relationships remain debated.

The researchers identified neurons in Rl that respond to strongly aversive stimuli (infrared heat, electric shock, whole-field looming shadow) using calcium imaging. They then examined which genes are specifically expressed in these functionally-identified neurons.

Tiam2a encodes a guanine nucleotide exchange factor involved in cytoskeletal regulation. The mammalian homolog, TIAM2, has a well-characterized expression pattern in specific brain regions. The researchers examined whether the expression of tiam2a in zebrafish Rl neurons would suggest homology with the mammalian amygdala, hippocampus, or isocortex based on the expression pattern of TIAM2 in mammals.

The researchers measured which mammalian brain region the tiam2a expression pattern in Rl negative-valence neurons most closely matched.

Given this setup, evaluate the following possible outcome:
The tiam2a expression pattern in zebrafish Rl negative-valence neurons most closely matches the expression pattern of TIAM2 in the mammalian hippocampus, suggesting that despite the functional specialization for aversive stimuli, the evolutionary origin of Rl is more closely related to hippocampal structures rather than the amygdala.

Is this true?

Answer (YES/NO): YES